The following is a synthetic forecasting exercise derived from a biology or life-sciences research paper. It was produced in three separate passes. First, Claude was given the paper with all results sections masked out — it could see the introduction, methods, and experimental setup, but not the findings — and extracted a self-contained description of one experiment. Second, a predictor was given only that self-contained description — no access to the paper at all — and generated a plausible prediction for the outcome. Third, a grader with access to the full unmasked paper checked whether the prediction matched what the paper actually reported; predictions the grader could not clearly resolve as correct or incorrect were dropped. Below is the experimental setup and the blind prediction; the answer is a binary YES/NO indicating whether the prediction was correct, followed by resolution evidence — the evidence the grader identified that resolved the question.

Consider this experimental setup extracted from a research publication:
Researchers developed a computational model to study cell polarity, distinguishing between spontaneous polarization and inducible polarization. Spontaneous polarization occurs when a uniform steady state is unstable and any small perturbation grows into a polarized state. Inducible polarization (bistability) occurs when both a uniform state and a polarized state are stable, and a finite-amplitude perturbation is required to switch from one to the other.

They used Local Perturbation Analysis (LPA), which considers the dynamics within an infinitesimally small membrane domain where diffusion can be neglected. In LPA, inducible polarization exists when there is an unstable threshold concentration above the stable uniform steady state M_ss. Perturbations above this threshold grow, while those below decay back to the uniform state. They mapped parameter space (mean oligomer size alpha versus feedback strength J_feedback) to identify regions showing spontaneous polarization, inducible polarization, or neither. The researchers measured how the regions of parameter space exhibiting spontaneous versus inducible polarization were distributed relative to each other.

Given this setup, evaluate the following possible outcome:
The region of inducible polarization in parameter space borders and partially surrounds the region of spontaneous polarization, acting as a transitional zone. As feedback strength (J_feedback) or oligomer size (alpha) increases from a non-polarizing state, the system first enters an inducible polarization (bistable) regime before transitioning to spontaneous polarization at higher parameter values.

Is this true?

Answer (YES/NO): YES